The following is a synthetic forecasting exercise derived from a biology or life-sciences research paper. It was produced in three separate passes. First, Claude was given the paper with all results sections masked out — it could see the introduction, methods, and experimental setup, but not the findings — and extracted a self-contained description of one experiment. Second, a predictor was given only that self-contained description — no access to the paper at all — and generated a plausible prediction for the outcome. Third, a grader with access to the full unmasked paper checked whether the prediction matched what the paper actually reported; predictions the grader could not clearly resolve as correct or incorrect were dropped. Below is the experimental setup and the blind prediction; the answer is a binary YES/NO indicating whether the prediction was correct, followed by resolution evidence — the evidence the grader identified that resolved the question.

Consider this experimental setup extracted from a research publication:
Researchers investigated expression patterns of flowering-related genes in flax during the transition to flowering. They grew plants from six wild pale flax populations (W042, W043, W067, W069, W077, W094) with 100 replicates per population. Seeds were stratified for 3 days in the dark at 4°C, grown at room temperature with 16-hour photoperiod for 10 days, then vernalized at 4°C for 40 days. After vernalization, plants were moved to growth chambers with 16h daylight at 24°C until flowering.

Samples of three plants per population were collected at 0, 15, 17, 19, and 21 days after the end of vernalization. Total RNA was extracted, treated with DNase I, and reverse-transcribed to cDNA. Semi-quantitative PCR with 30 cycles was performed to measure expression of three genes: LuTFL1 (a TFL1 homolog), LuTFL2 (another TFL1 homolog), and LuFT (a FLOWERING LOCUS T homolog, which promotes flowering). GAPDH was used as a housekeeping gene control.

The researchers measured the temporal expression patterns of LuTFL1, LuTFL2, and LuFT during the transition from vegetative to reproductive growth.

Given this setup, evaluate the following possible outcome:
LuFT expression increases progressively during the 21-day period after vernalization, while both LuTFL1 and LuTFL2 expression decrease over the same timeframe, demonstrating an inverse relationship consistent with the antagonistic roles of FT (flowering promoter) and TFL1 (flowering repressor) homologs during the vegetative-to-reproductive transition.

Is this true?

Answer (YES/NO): NO